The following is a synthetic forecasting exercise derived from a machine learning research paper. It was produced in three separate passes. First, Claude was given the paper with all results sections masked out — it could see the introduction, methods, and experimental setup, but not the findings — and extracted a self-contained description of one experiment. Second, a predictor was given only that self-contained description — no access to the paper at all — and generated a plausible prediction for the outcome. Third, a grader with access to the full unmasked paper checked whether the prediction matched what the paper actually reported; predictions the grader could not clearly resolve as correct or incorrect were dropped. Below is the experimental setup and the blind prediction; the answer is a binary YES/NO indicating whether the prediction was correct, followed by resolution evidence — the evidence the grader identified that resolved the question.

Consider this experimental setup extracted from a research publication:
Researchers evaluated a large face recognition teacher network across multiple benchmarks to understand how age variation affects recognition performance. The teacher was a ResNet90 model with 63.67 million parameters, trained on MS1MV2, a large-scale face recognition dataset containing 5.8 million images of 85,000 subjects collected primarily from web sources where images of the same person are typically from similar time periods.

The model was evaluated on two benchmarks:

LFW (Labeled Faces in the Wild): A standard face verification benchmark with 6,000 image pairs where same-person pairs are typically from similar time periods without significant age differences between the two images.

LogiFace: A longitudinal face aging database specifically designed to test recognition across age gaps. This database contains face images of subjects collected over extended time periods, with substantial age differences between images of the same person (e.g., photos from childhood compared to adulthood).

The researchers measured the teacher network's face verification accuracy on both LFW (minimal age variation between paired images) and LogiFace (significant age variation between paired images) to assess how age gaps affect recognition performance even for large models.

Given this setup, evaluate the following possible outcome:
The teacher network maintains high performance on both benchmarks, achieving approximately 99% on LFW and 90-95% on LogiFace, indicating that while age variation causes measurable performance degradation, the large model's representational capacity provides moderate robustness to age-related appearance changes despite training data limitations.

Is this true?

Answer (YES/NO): NO